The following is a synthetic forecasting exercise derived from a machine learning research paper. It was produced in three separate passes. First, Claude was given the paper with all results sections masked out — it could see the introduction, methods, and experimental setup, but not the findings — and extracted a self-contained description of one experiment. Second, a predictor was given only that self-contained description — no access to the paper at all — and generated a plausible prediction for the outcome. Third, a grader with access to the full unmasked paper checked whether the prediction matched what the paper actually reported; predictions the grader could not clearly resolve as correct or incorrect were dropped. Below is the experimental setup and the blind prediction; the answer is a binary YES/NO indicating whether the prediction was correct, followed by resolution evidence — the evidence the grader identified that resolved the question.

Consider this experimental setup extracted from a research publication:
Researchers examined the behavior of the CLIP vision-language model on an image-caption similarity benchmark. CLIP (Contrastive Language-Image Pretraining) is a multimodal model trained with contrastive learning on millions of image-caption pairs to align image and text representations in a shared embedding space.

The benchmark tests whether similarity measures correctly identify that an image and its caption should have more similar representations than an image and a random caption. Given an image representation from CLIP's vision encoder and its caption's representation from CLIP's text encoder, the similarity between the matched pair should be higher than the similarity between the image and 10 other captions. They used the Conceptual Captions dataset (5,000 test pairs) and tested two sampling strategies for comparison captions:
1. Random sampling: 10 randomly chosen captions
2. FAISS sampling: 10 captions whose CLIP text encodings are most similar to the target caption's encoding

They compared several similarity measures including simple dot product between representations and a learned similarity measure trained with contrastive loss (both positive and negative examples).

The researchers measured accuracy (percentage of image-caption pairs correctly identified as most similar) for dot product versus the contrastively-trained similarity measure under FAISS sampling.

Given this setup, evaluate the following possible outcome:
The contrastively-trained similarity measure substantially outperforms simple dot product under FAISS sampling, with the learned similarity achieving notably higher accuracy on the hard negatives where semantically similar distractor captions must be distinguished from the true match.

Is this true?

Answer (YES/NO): NO